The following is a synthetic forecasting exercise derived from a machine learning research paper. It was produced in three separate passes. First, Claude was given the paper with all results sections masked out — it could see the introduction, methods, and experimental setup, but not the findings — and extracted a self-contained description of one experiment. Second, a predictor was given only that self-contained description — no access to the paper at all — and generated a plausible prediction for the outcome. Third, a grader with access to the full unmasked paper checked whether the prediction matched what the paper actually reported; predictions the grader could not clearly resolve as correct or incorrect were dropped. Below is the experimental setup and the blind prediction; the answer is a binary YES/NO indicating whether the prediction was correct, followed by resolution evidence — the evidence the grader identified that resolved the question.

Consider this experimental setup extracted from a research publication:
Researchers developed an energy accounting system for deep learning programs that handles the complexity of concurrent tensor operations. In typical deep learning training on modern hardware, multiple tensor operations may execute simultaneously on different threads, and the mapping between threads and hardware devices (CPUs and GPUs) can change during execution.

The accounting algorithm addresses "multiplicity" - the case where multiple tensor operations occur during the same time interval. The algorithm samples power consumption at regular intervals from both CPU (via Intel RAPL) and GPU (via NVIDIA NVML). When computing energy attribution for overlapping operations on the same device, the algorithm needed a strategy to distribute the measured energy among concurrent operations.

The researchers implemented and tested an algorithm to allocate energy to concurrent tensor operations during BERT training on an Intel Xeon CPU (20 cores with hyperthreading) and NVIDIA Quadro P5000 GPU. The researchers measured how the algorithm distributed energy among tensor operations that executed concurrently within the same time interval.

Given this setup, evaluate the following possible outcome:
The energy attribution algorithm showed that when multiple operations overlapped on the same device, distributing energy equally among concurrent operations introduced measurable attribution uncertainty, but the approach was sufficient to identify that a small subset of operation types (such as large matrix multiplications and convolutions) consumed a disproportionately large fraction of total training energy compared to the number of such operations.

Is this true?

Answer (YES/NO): NO